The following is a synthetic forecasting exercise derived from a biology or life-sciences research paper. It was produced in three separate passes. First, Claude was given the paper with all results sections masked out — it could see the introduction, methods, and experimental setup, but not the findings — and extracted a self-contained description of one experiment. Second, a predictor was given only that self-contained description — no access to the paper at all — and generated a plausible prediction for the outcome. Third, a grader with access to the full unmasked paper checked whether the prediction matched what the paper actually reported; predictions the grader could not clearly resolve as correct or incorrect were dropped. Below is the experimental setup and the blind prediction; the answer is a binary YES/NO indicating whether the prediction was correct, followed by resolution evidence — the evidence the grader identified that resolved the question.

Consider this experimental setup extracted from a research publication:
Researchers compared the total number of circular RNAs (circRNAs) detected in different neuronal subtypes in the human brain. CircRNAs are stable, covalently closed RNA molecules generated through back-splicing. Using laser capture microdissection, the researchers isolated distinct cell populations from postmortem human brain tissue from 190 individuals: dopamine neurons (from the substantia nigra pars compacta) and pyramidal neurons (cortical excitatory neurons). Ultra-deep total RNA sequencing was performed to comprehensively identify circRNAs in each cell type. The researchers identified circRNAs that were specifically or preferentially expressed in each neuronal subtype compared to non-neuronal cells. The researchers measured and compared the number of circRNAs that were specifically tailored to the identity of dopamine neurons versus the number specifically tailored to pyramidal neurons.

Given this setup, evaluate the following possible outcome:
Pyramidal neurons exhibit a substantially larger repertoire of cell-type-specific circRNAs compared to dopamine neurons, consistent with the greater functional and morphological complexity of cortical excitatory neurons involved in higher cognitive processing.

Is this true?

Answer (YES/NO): YES